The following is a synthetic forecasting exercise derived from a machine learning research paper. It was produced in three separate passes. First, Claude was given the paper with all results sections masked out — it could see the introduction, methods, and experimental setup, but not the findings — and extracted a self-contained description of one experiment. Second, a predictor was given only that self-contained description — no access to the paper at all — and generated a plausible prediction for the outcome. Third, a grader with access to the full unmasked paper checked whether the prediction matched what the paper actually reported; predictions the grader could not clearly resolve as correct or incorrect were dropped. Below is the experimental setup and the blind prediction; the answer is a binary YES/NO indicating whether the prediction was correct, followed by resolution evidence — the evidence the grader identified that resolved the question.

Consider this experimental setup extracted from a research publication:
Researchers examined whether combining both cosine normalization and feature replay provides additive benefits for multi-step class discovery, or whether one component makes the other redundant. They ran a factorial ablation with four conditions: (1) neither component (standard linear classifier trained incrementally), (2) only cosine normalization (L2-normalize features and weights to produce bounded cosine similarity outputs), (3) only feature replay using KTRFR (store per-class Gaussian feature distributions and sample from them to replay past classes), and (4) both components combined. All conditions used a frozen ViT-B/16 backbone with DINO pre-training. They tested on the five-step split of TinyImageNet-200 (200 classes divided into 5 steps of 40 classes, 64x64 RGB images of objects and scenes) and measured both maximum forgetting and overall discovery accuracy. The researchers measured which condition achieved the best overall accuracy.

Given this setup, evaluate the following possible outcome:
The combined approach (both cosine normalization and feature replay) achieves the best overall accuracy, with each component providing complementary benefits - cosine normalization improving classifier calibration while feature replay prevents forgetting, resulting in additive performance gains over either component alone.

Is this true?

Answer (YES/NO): YES